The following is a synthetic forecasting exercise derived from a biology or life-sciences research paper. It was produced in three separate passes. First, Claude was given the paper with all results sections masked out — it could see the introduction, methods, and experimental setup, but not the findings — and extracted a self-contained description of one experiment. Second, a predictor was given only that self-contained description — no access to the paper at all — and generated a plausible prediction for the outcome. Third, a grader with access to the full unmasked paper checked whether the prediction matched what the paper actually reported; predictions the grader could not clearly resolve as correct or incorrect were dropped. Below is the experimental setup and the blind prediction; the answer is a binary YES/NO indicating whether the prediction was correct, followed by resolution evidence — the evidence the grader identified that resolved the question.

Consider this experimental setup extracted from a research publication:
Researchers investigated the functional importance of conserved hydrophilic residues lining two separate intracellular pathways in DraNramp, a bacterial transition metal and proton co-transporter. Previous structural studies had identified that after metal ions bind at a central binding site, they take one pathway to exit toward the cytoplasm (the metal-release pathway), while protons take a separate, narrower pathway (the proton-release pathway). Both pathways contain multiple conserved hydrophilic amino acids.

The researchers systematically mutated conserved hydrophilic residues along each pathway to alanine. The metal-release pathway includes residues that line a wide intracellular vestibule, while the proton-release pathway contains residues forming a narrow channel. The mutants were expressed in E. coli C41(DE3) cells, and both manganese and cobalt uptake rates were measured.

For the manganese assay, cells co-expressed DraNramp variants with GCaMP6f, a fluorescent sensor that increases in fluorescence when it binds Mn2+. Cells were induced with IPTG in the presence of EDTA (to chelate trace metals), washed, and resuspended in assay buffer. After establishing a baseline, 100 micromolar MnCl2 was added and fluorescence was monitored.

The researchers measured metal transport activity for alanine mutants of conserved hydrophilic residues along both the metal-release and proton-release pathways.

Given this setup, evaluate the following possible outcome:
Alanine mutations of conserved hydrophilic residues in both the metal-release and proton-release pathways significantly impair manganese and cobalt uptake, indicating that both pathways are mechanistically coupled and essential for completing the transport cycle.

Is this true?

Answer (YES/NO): YES